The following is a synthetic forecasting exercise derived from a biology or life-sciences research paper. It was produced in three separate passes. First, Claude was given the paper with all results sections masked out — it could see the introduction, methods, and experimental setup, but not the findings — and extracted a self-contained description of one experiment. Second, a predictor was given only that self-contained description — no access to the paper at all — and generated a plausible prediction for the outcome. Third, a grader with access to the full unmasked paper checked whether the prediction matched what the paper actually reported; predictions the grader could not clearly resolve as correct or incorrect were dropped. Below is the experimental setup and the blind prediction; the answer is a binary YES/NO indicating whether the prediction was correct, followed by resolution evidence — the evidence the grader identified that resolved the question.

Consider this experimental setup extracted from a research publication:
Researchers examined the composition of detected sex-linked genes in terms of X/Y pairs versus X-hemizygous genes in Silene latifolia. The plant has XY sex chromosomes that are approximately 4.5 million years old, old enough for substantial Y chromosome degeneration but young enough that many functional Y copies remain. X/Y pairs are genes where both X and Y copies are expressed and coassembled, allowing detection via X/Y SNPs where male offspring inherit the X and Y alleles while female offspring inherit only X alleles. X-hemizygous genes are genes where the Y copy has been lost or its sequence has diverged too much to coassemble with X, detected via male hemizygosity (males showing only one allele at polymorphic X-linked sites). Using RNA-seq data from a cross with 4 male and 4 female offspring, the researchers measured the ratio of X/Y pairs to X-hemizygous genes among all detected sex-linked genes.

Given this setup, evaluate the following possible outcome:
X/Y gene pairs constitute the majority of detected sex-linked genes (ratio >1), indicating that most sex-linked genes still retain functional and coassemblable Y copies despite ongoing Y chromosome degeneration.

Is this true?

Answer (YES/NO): YES